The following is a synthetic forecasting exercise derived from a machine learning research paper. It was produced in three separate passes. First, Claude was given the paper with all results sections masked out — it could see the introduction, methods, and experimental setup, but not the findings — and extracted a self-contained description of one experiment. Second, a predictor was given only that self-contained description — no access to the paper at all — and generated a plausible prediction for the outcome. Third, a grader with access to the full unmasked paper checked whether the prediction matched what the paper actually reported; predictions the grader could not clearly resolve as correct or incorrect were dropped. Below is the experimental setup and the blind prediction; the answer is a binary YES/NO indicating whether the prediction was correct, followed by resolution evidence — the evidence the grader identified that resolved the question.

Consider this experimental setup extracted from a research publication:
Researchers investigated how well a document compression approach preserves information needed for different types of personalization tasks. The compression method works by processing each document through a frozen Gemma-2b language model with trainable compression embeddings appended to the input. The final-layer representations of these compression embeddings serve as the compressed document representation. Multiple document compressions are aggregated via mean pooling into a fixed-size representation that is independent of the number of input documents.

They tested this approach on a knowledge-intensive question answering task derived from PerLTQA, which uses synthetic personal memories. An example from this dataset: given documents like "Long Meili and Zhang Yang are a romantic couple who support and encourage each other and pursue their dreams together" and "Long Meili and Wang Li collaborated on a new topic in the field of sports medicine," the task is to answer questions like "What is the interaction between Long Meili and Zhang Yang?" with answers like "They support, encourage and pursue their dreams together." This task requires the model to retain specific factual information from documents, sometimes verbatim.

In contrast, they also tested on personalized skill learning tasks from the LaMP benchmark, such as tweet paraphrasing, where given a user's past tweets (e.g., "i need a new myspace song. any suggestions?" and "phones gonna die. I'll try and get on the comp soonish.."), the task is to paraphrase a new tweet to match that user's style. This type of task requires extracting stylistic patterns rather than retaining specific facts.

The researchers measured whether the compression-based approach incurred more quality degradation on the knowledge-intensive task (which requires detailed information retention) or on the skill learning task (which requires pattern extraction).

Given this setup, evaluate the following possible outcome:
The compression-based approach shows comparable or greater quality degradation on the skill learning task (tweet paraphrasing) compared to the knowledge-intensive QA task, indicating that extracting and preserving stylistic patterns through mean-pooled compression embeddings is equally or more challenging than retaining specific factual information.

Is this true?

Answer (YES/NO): NO